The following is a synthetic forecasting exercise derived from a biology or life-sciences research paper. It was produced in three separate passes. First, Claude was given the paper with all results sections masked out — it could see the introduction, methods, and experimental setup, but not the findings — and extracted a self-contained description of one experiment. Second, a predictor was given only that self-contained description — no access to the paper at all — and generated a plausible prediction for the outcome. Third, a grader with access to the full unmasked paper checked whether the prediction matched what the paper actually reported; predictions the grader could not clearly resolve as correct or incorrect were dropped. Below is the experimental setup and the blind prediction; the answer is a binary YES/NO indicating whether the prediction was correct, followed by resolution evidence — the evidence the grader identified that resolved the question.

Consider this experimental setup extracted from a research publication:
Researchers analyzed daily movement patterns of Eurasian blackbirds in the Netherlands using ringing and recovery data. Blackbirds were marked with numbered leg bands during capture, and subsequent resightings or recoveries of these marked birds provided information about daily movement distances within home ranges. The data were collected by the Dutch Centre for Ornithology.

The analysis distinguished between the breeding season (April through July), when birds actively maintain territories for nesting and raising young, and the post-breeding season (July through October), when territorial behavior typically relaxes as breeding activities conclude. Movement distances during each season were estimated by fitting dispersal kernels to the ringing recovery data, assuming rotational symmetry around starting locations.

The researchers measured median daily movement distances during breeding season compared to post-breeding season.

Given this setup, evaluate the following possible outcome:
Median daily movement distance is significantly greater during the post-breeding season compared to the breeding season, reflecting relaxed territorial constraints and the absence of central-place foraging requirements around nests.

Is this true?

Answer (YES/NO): NO